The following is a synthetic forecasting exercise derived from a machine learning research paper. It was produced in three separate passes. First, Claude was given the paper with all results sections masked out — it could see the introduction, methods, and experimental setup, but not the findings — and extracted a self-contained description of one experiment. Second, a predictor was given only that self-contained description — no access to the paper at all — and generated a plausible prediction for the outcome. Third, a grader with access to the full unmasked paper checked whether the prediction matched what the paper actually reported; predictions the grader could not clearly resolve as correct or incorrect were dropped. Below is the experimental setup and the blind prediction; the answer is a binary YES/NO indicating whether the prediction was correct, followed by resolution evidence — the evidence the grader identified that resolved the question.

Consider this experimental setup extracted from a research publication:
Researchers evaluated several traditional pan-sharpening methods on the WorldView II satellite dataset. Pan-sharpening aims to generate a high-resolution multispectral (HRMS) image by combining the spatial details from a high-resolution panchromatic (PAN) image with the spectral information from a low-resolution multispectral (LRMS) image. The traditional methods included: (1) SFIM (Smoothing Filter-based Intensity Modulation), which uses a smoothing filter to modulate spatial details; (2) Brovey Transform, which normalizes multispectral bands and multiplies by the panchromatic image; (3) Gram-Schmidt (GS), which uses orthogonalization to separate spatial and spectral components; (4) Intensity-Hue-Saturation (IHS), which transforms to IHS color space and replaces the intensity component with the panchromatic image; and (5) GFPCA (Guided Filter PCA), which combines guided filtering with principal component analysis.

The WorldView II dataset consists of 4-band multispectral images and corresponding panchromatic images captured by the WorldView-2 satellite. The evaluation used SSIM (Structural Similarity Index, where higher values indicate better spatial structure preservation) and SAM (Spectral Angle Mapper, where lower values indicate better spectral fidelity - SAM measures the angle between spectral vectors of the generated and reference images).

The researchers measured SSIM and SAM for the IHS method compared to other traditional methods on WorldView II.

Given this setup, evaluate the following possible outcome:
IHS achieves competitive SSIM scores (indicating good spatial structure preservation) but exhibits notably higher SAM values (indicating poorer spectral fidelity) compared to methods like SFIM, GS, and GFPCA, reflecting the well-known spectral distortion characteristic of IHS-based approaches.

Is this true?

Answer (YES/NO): YES